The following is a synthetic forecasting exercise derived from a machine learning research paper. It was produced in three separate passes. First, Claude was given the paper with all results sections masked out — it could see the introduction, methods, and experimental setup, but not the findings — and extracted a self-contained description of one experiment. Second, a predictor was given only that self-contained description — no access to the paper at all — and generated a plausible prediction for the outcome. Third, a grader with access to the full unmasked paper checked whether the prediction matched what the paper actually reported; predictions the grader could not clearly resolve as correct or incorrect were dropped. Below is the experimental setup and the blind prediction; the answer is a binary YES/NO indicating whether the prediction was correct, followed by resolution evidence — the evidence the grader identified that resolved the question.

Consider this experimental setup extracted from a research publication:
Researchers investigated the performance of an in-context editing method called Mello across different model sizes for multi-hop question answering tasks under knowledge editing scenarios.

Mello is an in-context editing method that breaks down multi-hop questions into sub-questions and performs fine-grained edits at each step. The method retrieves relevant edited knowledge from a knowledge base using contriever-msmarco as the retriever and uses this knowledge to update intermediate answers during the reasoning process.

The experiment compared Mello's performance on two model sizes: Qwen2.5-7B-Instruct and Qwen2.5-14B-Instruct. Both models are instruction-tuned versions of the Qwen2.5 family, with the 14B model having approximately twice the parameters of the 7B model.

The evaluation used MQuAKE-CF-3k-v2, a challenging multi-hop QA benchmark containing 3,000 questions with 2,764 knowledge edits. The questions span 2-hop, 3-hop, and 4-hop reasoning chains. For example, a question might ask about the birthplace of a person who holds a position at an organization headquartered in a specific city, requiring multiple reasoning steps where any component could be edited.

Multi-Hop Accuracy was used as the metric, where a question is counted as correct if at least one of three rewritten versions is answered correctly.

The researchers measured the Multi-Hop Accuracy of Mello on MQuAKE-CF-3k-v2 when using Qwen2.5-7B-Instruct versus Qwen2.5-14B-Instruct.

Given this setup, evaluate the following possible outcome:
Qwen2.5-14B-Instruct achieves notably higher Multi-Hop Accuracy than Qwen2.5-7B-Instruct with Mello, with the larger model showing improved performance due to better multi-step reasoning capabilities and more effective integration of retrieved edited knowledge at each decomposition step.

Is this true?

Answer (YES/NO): NO